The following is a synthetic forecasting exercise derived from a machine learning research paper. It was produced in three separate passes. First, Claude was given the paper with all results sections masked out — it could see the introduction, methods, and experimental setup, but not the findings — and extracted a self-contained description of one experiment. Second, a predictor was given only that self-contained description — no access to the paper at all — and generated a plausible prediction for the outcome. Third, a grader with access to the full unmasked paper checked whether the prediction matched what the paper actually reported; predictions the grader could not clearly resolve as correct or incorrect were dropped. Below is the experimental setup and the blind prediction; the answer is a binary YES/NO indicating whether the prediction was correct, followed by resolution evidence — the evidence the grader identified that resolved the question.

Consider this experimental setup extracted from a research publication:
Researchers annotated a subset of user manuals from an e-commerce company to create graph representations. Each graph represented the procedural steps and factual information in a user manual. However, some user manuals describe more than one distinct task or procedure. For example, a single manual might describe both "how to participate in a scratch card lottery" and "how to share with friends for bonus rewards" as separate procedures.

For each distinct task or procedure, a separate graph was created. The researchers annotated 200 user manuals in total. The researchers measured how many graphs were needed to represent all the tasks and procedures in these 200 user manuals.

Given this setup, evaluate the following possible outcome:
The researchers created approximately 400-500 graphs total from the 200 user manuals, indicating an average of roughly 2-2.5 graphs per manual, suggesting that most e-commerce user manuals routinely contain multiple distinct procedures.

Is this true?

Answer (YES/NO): NO